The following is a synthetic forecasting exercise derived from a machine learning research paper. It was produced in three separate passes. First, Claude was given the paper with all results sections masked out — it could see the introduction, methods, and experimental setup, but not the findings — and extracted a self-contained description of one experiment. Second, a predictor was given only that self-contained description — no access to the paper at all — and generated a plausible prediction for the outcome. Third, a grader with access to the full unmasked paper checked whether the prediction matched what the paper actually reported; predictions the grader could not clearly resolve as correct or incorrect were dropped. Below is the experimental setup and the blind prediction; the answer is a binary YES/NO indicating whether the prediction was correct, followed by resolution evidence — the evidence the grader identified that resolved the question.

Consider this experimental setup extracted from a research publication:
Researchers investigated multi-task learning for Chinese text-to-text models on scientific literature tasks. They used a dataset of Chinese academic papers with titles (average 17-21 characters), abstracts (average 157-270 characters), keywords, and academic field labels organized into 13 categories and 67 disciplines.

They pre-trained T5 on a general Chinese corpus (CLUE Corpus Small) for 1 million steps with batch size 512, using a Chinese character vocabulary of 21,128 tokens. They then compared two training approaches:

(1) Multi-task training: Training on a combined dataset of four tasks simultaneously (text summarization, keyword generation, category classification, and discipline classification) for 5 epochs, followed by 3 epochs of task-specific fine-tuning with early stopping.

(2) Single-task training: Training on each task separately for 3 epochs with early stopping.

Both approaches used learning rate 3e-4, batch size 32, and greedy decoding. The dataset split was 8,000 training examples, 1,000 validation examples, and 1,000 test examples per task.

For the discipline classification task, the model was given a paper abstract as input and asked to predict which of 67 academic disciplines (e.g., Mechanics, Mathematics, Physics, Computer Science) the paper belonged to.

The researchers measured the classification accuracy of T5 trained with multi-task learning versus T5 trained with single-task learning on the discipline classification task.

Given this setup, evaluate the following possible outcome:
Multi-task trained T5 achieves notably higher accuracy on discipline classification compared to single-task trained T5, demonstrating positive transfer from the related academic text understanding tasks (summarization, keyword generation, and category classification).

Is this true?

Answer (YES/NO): NO